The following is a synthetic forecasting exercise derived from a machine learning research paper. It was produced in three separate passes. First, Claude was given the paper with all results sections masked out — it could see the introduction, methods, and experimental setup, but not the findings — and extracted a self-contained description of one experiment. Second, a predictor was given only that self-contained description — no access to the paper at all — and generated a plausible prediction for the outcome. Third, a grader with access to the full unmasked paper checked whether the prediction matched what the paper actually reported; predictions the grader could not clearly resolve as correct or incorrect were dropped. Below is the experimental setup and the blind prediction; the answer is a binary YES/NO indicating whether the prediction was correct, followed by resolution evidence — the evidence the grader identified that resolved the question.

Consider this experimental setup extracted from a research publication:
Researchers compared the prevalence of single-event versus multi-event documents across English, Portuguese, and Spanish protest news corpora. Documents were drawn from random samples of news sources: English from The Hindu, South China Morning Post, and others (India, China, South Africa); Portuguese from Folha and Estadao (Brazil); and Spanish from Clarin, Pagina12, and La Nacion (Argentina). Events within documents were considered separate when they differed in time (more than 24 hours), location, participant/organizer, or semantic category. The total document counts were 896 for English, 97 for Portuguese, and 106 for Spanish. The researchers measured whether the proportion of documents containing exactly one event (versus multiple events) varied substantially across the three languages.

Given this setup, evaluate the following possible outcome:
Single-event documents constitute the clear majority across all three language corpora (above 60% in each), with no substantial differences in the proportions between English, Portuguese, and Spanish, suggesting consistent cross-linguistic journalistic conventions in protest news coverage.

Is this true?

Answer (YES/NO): NO